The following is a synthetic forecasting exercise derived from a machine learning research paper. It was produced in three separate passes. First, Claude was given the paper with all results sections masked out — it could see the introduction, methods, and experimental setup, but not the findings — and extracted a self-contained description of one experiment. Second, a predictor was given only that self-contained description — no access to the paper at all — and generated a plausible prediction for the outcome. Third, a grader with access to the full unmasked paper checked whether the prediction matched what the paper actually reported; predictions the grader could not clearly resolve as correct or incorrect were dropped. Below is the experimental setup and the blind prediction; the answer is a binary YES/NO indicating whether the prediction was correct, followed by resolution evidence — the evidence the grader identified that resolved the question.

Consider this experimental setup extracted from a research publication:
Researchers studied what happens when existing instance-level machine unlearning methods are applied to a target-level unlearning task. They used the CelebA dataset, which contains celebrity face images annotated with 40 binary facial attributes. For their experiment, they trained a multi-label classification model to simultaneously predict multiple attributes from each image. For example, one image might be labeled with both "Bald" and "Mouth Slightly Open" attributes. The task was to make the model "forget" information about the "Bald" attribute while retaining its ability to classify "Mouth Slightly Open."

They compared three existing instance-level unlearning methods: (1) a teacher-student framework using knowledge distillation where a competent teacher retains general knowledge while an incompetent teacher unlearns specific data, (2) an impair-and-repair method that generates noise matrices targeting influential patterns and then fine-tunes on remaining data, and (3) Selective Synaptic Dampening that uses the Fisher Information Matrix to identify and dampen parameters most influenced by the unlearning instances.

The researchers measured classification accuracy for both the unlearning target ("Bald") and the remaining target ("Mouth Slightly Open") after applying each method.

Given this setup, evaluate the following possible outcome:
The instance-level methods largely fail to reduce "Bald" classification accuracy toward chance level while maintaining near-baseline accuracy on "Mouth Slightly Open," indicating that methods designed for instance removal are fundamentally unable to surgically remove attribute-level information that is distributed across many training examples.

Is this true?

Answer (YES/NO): NO